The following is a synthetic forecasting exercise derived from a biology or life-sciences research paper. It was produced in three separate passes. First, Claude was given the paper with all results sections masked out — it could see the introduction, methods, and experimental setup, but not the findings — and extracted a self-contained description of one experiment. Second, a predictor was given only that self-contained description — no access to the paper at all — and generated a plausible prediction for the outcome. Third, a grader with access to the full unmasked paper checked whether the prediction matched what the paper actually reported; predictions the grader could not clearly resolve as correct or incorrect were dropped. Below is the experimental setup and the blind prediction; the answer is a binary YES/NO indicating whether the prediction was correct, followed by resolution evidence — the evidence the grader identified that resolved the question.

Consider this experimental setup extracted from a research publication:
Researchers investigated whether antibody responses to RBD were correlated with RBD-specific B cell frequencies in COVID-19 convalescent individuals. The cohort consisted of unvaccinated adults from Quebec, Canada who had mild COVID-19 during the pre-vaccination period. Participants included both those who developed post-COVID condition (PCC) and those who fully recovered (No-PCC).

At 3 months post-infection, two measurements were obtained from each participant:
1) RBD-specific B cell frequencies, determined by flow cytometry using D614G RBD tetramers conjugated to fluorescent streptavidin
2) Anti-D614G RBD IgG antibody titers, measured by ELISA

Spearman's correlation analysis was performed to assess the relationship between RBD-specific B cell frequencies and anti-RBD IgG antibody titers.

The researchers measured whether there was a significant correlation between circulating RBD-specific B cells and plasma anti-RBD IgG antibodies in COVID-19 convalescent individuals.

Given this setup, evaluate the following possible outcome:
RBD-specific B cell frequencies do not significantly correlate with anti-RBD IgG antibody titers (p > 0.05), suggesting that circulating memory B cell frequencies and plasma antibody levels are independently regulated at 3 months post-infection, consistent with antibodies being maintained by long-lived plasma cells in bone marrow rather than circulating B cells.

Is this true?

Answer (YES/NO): YES